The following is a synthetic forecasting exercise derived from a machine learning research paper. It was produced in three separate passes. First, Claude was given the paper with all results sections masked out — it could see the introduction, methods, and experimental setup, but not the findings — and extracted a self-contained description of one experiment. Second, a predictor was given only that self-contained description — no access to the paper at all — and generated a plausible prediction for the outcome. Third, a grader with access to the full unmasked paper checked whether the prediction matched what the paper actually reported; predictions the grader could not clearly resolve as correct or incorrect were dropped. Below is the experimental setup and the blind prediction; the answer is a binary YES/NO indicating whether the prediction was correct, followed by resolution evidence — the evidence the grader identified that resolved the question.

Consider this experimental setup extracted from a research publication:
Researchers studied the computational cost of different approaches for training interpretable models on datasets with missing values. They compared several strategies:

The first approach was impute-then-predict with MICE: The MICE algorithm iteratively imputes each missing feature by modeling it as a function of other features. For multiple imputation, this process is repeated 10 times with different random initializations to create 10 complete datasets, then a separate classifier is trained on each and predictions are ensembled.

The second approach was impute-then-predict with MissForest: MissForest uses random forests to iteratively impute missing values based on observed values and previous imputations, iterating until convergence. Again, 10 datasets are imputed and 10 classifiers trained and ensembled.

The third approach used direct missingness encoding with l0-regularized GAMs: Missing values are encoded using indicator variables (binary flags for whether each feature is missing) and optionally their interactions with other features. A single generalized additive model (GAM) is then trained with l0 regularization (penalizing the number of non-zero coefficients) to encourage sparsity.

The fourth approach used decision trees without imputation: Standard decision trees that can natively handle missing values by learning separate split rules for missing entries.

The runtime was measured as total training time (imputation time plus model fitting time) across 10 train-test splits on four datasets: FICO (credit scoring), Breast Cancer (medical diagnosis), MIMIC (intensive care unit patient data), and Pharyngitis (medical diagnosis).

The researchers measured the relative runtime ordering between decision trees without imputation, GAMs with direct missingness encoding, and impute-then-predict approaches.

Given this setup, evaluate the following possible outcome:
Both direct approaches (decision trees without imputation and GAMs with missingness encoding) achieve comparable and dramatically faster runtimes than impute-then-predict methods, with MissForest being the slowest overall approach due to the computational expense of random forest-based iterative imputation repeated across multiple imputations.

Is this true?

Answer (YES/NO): NO